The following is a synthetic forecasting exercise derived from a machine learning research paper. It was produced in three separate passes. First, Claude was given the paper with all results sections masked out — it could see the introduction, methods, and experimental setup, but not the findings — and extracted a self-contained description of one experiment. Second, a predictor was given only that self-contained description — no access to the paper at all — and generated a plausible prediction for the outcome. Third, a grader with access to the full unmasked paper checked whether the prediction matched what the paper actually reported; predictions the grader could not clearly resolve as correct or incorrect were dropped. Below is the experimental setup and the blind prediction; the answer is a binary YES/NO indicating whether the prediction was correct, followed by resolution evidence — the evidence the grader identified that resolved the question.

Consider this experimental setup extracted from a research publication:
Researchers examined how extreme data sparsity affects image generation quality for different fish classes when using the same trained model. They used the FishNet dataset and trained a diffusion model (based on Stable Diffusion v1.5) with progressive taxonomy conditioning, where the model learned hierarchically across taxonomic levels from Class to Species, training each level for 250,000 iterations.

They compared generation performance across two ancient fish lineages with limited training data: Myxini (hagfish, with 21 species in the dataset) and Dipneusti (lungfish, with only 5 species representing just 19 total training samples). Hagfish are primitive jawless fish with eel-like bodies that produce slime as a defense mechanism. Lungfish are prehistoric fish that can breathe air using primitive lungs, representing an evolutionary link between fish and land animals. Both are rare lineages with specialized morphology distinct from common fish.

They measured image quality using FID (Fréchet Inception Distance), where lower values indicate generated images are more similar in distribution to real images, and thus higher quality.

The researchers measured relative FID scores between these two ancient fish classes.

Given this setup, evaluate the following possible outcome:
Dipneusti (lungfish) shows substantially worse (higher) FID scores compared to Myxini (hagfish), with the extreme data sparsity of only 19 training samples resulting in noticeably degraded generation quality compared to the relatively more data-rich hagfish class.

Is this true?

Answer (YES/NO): YES